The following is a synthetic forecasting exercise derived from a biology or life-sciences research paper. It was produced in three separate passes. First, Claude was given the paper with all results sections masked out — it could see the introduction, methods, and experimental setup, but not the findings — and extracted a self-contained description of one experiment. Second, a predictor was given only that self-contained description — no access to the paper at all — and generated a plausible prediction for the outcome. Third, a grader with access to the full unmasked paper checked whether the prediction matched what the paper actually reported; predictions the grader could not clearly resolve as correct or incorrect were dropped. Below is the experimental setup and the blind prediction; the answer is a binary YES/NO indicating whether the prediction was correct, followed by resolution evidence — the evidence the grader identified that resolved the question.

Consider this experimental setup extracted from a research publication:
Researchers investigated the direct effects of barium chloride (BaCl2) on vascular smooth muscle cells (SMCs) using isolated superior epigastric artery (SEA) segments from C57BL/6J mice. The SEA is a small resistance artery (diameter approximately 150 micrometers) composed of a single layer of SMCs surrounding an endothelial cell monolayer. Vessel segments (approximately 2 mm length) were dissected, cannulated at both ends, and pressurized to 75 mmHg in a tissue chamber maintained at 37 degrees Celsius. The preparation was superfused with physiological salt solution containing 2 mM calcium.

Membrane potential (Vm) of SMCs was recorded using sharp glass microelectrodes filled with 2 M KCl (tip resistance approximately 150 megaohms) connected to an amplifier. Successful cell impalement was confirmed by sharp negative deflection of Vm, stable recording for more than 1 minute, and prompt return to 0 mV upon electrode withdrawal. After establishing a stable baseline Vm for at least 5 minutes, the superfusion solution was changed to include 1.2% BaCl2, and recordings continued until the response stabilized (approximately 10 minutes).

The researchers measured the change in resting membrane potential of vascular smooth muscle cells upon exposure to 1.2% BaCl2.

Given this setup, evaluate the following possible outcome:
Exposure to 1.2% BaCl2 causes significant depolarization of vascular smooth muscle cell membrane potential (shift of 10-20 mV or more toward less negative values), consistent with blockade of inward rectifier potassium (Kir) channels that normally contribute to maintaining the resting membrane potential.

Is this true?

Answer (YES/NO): YES